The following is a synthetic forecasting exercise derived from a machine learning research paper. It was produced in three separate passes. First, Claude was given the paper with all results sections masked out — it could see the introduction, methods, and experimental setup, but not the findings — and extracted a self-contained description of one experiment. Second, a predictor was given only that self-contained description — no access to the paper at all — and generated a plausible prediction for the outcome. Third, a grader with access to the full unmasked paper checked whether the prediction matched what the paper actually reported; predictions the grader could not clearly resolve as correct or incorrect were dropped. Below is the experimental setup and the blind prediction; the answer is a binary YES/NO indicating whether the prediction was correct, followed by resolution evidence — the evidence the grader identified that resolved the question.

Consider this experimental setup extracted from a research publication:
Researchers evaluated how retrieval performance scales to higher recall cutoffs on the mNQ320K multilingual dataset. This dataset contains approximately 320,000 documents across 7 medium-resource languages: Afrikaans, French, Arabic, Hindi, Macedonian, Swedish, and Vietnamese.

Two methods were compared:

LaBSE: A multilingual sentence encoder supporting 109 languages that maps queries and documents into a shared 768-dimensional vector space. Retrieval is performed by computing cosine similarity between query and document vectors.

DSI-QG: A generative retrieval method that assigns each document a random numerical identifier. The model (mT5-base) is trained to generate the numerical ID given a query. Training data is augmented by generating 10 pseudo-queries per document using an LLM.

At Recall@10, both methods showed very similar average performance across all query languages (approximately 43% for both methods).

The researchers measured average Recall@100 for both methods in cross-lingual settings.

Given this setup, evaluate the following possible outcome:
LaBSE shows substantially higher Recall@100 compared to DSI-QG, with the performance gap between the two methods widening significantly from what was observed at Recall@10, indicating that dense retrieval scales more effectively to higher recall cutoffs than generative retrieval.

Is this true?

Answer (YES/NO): NO